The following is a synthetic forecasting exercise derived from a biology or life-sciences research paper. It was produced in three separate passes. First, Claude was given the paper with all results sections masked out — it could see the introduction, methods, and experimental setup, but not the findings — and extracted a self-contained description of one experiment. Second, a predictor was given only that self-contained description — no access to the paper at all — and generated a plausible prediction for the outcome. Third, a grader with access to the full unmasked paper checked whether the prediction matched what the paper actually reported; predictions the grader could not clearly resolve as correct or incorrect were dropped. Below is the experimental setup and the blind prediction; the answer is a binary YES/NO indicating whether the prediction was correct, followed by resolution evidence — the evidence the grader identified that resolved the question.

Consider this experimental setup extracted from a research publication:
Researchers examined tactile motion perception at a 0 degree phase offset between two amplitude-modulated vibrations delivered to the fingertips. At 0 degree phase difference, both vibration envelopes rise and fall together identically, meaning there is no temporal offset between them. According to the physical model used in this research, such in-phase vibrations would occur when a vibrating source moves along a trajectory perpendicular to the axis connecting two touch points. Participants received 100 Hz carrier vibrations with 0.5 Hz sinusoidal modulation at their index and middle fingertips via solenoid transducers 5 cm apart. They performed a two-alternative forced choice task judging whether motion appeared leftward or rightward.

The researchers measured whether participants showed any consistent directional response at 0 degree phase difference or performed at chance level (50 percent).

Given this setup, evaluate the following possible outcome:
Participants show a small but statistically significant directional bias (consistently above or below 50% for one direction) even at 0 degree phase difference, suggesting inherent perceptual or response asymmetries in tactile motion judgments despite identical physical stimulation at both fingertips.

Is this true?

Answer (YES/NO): NO